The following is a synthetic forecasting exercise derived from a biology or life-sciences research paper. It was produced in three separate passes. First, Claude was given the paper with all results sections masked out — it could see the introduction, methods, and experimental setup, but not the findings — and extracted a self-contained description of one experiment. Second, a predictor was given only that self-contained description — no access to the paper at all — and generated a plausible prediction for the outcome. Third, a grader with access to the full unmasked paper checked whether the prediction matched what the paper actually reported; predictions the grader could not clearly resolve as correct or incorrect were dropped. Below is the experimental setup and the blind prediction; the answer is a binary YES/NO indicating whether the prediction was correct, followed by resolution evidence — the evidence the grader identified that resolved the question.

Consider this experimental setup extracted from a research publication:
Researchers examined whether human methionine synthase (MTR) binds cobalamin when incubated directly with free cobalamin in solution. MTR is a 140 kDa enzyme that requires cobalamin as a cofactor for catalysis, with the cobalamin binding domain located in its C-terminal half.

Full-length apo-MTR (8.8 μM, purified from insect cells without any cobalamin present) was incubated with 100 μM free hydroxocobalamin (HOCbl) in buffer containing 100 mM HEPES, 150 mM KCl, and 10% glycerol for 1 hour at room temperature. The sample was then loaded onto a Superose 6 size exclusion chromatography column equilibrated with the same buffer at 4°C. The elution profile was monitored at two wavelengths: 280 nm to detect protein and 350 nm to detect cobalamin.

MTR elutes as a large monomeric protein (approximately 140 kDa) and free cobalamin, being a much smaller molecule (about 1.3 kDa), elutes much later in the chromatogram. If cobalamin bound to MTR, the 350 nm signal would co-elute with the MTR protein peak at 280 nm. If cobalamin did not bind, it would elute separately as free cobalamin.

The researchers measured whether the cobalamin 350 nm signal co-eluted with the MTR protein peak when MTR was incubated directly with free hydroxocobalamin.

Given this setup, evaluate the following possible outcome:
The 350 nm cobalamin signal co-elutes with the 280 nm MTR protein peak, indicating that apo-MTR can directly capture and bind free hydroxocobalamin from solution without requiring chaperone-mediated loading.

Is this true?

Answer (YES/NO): YES